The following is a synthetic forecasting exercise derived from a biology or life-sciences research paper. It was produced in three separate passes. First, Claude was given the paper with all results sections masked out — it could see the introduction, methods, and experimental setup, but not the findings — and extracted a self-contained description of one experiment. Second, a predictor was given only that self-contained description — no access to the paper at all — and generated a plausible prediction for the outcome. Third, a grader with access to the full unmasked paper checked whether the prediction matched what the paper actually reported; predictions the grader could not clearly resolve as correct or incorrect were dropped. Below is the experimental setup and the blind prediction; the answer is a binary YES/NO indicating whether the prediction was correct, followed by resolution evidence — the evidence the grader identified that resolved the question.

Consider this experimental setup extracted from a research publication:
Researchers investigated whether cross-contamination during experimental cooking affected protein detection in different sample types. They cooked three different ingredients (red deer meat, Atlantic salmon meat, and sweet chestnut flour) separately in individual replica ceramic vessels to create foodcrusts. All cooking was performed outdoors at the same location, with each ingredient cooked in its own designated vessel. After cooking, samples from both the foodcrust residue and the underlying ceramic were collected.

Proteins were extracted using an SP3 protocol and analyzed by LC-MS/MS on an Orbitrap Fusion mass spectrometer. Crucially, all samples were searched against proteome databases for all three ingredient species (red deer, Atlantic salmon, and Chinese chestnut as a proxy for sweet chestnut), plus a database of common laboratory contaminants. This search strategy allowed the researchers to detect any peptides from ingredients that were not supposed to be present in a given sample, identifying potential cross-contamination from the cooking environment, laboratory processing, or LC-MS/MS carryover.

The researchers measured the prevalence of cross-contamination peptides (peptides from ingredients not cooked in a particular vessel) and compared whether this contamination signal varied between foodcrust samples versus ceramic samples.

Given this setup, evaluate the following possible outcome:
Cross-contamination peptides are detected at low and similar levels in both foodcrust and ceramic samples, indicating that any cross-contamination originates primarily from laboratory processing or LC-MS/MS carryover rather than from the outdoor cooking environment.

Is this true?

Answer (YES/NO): NO